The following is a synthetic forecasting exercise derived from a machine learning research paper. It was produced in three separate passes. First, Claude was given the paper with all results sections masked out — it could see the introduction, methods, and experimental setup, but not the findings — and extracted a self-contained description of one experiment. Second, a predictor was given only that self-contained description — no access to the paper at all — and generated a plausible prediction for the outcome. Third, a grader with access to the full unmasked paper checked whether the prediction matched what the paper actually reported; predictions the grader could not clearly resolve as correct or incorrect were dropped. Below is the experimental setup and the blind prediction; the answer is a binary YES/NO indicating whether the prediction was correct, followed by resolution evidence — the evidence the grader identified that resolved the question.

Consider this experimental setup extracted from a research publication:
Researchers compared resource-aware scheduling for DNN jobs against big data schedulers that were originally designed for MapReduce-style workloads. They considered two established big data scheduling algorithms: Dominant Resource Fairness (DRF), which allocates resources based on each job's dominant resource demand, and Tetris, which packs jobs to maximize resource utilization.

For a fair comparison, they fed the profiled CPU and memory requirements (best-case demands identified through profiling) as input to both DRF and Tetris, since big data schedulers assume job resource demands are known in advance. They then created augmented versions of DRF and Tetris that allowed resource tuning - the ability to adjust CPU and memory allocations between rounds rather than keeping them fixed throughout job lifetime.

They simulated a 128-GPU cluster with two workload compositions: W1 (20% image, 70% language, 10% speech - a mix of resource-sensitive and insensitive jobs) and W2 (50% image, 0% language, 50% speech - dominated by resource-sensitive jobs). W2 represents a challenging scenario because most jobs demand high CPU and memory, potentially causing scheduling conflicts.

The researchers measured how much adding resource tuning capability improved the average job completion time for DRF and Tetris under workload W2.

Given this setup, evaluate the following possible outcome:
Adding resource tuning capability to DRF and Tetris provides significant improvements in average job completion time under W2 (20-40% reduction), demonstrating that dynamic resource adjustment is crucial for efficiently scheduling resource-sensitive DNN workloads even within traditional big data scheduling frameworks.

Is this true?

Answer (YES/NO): NO